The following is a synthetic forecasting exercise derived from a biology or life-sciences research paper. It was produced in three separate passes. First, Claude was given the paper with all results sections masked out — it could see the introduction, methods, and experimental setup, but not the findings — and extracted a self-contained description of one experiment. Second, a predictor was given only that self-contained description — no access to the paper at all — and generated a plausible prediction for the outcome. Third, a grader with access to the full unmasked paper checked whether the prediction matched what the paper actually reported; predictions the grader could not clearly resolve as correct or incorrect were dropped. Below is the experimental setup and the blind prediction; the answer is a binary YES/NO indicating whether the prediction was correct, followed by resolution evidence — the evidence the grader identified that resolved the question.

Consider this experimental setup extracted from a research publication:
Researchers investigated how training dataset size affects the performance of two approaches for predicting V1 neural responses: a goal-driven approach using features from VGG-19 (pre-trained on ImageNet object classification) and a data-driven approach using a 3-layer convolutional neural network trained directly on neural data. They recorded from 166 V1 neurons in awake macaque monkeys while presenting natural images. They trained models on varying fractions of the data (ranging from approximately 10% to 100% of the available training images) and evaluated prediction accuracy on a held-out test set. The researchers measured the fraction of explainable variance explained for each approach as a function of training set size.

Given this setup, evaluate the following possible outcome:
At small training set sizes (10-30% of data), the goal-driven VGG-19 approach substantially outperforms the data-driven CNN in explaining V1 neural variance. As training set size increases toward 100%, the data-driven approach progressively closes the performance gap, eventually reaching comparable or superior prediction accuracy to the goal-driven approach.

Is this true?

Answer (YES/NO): YES